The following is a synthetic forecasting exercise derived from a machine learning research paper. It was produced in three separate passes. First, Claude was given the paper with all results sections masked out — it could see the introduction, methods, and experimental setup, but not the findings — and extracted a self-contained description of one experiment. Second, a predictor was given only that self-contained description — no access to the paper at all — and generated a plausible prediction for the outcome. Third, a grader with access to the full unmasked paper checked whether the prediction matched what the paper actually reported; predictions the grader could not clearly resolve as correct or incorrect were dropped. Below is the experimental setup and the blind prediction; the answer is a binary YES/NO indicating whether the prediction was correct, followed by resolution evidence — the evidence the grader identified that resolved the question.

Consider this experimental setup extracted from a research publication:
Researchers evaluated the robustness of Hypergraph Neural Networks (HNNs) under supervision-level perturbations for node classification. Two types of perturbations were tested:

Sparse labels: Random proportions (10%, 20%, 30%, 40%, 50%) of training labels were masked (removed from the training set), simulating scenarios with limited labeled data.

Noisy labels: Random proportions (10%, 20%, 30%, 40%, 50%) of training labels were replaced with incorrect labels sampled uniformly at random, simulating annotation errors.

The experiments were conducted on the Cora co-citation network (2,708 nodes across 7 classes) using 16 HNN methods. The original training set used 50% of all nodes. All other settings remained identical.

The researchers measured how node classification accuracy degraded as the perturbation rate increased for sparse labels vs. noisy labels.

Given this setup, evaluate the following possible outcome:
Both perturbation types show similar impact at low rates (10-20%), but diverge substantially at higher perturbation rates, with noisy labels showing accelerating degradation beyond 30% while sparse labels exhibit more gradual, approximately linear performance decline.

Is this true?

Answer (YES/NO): NO